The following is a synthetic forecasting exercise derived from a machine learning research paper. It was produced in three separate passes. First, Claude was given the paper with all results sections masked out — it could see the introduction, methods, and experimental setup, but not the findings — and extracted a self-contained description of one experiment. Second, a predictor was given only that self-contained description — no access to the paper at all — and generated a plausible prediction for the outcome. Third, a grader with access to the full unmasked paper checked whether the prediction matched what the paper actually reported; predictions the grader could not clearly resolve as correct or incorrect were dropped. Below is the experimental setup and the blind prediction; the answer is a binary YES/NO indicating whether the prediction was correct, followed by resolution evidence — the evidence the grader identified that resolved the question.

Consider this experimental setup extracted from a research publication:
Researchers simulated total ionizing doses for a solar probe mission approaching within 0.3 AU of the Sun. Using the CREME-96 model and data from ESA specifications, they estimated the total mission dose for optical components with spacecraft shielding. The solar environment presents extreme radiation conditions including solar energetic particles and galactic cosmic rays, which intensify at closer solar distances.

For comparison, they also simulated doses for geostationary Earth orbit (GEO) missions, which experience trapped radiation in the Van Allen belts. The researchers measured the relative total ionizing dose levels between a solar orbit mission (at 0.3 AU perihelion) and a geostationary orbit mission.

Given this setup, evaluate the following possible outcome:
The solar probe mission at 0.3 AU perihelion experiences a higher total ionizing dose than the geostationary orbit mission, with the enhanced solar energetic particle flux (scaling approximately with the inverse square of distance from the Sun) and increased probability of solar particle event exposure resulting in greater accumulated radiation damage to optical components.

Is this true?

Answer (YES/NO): YES